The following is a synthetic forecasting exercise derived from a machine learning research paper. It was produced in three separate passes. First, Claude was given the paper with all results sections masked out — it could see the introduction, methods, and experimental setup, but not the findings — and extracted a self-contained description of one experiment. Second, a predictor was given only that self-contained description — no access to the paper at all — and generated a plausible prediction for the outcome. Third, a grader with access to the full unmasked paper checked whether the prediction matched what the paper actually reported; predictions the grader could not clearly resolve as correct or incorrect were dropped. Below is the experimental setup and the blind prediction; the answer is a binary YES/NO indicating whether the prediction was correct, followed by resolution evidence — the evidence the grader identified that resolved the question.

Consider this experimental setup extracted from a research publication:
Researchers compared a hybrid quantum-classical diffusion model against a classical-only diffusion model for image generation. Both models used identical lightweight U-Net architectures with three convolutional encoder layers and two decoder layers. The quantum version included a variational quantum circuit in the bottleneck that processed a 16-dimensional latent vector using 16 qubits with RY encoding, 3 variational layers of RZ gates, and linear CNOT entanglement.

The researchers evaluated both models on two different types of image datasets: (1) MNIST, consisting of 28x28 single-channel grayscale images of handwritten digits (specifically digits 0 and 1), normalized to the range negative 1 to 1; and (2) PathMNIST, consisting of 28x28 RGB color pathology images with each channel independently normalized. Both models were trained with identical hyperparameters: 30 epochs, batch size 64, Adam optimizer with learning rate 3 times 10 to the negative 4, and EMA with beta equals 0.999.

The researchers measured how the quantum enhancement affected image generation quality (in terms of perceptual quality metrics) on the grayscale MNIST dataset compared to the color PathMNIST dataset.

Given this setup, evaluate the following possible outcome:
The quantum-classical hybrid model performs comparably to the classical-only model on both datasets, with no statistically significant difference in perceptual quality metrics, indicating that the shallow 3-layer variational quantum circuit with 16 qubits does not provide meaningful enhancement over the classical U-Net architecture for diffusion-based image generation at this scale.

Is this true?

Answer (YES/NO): NO